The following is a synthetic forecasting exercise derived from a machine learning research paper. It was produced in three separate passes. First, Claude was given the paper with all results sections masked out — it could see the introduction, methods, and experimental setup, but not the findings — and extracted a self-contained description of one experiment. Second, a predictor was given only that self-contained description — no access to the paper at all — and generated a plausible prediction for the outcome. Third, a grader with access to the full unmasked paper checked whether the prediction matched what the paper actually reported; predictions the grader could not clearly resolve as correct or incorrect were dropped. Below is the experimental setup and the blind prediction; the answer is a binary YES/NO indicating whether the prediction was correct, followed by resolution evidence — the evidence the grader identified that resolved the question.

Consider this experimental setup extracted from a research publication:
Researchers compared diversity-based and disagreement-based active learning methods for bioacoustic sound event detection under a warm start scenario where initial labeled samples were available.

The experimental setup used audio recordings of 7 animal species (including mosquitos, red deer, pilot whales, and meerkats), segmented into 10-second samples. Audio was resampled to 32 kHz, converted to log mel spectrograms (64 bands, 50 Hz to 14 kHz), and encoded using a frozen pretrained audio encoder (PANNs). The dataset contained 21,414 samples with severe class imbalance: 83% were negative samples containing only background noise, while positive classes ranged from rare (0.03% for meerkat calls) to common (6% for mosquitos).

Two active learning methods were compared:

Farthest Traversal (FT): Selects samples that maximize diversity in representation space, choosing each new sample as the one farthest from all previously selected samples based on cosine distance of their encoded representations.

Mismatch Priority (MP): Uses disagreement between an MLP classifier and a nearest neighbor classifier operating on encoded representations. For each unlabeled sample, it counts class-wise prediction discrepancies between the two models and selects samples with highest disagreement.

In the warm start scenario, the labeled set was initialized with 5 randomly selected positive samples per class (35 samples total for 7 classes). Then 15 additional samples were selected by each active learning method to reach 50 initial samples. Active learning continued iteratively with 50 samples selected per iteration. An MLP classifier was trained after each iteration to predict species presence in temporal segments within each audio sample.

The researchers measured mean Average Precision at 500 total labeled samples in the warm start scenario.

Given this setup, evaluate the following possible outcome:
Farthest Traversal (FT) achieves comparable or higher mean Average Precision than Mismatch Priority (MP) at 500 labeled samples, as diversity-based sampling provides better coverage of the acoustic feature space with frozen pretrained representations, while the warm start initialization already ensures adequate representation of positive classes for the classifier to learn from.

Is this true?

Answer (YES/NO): NO